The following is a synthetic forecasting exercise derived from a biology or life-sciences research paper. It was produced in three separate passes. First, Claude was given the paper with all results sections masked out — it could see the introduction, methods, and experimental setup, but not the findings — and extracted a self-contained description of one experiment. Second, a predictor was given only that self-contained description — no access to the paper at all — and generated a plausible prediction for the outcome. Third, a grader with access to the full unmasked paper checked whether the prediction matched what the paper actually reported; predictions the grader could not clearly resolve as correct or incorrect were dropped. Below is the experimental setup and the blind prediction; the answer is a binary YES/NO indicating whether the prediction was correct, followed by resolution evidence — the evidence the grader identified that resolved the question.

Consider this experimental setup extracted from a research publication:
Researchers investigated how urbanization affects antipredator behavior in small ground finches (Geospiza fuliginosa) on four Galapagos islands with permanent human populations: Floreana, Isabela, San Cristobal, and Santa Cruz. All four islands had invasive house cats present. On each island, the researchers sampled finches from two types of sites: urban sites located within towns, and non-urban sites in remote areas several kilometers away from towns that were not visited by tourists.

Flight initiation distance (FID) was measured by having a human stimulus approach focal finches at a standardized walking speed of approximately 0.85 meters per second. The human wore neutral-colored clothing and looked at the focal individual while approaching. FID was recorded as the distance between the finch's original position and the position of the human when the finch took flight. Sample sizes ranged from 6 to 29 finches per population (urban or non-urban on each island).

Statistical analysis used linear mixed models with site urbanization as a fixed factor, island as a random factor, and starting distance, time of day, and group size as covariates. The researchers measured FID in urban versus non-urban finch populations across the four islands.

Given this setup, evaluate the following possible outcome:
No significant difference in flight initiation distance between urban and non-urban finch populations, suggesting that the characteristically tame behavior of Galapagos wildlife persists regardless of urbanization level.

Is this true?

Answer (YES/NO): NO